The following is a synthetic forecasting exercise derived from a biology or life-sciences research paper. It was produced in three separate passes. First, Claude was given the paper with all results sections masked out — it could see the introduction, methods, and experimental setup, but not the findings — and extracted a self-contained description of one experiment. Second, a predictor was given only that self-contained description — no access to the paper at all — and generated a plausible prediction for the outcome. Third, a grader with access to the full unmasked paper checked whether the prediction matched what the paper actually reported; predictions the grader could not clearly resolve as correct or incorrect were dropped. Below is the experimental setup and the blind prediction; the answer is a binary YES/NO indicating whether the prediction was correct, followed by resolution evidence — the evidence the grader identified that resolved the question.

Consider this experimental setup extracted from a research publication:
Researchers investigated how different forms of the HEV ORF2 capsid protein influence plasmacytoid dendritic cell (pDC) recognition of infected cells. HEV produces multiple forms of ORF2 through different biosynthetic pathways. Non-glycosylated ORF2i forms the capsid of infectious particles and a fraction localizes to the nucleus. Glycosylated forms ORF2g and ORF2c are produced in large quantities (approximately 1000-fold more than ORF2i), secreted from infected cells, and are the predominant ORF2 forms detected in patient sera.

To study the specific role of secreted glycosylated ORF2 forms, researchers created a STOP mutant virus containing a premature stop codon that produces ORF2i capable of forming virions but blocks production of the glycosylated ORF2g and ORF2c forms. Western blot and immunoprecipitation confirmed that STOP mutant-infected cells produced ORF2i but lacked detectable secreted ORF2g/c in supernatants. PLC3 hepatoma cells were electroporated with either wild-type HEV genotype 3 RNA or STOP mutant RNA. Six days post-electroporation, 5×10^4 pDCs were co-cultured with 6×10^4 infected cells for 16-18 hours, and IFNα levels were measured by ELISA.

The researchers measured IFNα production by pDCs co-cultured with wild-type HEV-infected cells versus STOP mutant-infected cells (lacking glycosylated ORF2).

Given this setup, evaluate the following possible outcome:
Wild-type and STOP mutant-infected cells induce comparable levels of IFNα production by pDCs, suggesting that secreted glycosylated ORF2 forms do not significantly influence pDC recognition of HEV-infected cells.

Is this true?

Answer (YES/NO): NO